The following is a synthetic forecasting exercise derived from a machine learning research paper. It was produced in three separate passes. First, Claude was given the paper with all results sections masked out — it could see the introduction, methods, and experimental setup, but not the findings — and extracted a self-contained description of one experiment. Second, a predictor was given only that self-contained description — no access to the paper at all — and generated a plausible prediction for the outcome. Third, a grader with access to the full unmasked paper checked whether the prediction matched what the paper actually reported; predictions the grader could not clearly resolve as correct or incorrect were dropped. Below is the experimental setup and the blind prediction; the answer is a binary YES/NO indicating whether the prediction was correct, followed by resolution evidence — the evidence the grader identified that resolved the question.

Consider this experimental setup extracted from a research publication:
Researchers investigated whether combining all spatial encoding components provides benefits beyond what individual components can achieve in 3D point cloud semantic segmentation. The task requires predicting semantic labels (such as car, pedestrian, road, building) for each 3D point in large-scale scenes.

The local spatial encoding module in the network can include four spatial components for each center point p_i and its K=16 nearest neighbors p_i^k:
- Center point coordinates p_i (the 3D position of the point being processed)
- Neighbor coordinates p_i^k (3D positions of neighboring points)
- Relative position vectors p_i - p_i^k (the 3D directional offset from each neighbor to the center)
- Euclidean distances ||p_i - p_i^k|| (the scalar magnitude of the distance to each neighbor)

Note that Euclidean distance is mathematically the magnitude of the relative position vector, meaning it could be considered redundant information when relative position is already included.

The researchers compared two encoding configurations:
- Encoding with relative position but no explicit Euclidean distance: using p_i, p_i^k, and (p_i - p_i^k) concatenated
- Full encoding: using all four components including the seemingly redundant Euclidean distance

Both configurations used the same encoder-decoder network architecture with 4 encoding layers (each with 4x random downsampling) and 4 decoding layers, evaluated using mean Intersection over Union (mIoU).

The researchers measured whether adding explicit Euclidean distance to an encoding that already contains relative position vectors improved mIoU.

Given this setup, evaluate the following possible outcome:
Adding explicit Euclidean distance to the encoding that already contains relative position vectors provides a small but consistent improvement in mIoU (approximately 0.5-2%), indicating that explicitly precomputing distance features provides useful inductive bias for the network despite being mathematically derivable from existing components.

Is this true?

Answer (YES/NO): NO